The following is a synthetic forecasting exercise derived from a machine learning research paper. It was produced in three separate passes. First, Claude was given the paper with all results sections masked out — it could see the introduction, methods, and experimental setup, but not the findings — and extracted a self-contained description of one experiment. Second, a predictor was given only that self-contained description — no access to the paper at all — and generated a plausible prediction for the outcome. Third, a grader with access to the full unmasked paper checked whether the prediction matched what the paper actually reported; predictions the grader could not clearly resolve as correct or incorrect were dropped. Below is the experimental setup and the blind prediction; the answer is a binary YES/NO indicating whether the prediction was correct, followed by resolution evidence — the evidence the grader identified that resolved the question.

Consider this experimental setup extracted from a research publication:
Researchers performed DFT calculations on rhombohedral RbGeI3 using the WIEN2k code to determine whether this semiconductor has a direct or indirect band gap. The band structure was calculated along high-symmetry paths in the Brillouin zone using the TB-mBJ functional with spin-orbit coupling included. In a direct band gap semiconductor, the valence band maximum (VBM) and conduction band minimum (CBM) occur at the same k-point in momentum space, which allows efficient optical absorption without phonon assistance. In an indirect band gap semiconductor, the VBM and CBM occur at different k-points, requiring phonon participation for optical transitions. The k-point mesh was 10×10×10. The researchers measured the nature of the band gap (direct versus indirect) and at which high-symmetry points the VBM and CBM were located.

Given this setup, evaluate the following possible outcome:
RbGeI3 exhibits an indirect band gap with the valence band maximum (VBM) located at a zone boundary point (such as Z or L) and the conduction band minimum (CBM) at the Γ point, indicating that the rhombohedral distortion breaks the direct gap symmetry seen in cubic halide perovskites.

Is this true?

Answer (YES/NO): NO